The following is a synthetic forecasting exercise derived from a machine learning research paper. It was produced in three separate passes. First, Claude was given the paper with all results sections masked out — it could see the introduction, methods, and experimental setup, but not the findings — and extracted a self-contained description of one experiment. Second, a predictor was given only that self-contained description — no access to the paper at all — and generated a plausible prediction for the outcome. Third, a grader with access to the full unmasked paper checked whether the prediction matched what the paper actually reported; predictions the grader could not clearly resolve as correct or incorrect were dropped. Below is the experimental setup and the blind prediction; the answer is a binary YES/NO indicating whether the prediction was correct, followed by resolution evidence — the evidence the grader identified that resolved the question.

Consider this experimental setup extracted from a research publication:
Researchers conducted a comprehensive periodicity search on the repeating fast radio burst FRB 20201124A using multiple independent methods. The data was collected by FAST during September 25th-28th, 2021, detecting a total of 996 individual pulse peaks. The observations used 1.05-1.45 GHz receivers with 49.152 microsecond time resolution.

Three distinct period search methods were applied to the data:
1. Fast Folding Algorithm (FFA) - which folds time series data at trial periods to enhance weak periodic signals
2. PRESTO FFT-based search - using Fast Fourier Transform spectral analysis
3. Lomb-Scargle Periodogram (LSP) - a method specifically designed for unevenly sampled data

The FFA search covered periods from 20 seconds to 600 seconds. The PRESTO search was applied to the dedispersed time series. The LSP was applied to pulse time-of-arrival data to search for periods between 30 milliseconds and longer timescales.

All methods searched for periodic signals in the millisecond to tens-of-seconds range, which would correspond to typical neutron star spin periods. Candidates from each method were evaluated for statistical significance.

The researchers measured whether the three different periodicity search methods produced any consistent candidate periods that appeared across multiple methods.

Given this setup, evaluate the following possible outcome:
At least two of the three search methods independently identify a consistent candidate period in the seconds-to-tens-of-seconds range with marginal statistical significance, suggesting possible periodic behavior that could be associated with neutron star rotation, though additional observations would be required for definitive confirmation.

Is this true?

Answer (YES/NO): NO